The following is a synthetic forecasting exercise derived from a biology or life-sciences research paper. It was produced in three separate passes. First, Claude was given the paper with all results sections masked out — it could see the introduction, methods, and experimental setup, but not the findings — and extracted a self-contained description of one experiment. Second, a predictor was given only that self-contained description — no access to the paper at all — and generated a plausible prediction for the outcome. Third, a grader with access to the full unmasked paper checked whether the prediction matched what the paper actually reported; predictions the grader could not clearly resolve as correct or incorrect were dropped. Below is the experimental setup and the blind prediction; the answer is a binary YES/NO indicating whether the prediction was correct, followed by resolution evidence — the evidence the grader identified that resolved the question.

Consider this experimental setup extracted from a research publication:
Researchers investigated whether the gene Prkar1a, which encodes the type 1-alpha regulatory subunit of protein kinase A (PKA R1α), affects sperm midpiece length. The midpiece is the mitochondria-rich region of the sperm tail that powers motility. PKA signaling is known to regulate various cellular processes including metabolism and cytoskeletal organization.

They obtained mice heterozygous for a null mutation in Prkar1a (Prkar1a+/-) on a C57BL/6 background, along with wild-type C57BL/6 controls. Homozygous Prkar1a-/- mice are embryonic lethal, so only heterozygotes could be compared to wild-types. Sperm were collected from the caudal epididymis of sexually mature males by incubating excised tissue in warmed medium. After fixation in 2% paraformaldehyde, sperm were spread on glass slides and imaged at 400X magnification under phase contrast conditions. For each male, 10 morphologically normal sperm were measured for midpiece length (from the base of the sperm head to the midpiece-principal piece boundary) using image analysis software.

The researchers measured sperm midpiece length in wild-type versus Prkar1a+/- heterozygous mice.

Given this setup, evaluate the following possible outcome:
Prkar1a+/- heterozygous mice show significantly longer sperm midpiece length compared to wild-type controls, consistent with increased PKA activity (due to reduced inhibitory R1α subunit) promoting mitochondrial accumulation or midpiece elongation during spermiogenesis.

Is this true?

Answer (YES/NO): NO